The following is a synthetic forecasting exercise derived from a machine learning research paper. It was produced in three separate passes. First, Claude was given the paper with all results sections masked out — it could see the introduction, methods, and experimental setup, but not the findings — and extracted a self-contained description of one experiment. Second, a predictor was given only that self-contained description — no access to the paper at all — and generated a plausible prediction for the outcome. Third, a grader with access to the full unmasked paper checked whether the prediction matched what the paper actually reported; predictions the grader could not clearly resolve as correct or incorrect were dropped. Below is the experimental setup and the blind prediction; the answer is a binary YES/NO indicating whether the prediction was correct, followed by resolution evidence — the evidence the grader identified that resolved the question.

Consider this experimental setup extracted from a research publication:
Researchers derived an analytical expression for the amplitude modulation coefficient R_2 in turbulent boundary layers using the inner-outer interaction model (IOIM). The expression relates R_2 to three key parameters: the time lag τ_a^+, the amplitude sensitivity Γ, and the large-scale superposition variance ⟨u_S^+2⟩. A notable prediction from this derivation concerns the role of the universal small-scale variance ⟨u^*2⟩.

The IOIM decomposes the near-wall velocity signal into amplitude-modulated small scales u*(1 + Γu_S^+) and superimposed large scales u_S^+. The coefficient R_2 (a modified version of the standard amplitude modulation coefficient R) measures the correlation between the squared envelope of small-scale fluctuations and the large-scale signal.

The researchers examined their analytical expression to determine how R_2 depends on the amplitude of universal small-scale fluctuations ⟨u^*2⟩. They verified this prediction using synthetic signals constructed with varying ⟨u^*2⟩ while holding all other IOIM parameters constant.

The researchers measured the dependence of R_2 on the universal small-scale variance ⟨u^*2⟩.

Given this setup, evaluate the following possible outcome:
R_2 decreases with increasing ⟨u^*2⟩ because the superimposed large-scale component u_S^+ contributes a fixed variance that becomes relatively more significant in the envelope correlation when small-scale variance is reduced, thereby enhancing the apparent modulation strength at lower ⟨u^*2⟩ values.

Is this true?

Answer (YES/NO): NO